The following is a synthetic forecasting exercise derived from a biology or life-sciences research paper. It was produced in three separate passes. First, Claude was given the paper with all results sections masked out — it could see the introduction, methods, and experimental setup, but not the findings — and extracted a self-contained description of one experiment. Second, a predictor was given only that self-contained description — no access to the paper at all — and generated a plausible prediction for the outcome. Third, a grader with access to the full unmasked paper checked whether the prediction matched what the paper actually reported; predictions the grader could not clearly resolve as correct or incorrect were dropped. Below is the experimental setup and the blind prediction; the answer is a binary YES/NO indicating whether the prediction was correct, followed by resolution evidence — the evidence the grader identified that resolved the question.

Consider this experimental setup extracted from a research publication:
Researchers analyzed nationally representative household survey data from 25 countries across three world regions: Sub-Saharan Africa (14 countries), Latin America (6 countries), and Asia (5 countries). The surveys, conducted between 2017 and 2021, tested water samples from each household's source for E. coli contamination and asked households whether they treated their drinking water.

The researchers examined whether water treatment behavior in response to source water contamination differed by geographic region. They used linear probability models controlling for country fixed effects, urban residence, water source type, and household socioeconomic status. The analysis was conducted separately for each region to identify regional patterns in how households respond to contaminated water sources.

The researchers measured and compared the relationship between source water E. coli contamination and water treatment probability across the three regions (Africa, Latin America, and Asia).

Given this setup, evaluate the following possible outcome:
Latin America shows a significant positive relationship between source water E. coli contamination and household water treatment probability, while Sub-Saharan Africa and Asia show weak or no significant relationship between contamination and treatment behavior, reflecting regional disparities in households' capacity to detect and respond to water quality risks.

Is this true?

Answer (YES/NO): NO